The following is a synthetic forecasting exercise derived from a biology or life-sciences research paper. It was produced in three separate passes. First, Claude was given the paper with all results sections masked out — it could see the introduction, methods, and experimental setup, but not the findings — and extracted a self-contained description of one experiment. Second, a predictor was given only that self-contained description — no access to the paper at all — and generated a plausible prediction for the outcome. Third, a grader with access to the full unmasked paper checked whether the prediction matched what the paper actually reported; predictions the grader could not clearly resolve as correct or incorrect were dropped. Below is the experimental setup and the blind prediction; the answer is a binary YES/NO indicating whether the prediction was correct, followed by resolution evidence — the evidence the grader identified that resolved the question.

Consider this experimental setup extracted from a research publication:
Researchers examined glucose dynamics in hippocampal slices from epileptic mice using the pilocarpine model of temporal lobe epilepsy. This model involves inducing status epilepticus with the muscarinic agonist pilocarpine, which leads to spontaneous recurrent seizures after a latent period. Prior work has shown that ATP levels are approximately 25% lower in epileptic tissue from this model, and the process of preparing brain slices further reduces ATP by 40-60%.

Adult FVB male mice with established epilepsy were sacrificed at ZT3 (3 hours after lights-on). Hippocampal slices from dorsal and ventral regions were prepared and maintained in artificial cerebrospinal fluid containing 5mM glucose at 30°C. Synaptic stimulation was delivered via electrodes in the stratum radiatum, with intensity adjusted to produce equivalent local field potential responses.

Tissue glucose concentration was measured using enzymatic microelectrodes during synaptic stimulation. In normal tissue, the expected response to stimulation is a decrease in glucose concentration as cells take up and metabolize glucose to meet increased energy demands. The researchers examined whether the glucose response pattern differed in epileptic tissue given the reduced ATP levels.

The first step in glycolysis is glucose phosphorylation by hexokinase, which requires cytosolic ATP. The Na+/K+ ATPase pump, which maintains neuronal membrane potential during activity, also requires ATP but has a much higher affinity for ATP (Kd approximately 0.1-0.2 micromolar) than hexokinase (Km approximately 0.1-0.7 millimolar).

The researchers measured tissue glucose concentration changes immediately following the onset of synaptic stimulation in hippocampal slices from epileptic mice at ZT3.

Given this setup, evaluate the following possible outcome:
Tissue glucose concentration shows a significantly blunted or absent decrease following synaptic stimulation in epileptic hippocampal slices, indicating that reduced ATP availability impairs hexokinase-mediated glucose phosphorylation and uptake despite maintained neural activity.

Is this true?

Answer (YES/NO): NO